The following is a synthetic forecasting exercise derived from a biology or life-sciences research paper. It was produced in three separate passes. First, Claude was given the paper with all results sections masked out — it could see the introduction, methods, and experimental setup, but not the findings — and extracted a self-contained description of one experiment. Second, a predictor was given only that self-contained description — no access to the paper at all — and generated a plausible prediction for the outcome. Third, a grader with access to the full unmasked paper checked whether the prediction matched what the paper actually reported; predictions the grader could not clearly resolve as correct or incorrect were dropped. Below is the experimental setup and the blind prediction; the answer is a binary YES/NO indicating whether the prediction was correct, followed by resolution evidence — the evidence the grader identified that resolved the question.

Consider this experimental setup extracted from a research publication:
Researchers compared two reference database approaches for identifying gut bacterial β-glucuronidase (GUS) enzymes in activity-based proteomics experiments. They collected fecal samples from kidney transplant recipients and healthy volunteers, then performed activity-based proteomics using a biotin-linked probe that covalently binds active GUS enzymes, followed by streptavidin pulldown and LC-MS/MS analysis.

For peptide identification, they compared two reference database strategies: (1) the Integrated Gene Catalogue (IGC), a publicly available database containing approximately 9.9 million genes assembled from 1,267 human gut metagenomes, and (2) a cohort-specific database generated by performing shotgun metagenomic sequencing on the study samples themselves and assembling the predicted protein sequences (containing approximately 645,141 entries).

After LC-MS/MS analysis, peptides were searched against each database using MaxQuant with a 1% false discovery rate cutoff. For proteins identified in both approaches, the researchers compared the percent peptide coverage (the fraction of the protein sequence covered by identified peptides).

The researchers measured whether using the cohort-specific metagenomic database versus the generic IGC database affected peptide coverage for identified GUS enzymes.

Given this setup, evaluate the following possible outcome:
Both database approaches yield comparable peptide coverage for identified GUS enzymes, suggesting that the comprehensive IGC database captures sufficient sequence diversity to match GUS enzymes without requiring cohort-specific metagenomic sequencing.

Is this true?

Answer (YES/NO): NO